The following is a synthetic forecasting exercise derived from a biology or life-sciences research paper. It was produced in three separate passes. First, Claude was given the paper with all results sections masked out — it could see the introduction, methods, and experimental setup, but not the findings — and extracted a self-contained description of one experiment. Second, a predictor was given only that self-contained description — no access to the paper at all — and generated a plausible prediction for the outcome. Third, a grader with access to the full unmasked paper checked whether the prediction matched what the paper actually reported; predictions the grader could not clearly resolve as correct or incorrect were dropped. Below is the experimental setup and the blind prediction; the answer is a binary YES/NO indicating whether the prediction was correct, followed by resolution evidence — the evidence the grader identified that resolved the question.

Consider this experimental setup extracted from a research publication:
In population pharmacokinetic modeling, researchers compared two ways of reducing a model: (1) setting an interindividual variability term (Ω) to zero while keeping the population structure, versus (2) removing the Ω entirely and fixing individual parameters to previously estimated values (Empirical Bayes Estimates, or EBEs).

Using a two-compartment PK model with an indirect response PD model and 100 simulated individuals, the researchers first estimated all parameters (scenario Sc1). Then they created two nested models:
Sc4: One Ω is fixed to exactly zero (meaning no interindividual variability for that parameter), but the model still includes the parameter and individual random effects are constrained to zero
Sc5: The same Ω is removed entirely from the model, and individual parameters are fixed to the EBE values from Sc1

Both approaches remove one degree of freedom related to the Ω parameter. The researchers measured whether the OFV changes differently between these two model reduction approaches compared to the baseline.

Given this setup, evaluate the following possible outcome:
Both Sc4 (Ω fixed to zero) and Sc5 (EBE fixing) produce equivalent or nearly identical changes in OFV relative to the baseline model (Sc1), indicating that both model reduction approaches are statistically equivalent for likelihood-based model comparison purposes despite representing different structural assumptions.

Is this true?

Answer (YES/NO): NO